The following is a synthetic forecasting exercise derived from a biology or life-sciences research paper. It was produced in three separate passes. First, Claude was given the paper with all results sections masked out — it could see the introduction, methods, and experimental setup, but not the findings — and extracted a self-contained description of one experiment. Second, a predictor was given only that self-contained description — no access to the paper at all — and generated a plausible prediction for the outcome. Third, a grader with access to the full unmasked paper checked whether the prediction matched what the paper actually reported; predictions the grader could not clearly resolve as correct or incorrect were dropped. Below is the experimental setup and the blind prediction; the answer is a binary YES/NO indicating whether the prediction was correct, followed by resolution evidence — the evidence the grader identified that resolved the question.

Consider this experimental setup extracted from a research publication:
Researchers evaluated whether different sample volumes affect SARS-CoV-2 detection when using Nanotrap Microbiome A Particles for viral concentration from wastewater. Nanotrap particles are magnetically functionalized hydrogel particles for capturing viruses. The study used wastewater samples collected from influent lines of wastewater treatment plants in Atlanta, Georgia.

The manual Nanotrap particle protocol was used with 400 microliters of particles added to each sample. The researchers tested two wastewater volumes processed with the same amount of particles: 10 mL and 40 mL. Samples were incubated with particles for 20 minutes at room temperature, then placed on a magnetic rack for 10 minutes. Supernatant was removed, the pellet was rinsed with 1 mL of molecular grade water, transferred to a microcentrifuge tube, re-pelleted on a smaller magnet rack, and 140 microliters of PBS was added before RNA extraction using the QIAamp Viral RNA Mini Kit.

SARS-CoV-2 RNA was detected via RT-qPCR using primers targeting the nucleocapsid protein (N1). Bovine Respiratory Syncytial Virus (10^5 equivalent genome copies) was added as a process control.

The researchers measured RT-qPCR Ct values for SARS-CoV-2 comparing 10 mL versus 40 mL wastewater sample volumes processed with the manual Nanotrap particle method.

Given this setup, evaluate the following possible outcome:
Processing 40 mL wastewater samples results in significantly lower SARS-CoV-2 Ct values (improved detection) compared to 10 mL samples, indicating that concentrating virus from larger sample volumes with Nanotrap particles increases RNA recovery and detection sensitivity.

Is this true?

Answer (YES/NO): NO